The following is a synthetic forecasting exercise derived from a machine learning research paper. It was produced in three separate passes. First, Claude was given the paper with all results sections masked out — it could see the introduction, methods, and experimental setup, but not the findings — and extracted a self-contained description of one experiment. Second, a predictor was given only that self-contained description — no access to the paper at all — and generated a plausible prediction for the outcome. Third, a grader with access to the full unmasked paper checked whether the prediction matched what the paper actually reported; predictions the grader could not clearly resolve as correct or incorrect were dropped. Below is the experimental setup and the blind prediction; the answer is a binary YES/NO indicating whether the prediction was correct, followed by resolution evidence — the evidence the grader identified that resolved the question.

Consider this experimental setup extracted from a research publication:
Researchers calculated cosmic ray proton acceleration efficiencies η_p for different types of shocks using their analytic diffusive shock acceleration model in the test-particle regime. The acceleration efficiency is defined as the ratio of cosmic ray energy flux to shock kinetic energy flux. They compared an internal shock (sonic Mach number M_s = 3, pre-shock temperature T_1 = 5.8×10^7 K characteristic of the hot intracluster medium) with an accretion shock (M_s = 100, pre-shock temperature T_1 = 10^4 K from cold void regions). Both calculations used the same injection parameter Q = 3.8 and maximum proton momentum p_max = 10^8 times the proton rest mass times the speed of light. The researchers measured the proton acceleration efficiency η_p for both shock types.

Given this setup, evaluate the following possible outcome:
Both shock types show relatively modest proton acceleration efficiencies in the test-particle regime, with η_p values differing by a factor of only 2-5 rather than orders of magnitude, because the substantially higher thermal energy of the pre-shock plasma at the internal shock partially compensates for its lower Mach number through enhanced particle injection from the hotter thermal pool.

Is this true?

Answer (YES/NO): NO